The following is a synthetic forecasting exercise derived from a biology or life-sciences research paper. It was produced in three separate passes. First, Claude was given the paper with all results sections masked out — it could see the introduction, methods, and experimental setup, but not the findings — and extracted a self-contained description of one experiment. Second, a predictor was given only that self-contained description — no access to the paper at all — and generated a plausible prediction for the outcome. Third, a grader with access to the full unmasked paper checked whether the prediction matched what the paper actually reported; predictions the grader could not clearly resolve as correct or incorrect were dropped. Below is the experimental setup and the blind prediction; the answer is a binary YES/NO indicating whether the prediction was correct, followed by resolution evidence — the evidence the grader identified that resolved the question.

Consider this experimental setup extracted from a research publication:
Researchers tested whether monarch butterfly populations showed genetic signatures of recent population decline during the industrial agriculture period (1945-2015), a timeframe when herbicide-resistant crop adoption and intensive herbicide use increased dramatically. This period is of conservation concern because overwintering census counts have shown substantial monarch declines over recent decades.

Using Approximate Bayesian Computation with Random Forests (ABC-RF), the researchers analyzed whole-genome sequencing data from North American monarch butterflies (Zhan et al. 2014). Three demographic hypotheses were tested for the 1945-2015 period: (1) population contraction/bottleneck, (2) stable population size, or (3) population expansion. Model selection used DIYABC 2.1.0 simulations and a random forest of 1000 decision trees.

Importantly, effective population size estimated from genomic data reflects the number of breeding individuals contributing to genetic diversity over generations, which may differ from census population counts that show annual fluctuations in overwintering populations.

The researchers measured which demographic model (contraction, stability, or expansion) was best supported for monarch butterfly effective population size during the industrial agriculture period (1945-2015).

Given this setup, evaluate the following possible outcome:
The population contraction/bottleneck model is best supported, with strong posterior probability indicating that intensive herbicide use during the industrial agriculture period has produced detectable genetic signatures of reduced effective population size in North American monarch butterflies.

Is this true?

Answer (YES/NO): NO